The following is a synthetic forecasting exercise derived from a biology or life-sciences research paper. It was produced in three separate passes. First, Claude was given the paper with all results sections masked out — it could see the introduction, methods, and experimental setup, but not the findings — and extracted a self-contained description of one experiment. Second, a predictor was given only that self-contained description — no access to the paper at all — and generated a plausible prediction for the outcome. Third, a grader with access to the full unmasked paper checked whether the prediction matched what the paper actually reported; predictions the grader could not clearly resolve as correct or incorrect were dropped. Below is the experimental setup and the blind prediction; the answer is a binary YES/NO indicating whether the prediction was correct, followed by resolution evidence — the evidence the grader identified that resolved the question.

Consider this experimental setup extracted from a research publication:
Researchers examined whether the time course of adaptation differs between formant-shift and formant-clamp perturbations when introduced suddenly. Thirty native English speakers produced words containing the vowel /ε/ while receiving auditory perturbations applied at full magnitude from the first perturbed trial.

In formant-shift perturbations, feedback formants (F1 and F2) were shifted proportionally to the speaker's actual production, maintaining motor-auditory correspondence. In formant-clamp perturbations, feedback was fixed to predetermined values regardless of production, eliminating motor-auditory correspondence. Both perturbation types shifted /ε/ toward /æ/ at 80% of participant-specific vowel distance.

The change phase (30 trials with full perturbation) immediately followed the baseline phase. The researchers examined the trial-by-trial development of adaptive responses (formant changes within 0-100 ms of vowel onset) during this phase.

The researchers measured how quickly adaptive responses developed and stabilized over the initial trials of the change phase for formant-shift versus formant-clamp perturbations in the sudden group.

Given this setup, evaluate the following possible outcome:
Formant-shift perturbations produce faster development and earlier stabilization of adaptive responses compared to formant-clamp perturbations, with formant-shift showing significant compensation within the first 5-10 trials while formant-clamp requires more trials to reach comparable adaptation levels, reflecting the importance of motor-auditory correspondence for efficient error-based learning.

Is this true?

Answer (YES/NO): NO